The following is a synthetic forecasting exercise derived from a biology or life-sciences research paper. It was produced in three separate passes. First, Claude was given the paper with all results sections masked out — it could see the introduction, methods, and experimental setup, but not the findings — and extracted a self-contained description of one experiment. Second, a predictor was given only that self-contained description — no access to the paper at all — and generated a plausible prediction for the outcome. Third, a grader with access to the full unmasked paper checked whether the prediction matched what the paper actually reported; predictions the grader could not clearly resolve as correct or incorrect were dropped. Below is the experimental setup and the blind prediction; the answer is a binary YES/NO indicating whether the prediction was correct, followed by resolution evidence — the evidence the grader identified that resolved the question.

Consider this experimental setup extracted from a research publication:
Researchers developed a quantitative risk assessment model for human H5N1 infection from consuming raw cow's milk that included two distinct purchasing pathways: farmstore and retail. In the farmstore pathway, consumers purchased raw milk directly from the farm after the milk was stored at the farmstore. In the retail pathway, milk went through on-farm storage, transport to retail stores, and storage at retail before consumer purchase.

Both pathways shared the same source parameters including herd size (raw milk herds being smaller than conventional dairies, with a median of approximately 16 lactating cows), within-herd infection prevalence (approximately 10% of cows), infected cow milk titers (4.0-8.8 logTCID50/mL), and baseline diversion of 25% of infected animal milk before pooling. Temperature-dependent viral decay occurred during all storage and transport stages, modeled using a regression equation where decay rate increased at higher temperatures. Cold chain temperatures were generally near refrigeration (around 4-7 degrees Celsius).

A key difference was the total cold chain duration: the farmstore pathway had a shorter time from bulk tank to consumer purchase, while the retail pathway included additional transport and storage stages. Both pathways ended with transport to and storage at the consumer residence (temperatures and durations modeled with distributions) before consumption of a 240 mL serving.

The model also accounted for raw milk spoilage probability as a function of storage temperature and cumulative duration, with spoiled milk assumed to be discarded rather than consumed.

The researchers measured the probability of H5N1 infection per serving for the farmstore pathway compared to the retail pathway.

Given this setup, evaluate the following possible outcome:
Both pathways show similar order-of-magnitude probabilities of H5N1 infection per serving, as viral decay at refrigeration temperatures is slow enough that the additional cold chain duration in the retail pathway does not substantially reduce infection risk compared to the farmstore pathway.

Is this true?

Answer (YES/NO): YES